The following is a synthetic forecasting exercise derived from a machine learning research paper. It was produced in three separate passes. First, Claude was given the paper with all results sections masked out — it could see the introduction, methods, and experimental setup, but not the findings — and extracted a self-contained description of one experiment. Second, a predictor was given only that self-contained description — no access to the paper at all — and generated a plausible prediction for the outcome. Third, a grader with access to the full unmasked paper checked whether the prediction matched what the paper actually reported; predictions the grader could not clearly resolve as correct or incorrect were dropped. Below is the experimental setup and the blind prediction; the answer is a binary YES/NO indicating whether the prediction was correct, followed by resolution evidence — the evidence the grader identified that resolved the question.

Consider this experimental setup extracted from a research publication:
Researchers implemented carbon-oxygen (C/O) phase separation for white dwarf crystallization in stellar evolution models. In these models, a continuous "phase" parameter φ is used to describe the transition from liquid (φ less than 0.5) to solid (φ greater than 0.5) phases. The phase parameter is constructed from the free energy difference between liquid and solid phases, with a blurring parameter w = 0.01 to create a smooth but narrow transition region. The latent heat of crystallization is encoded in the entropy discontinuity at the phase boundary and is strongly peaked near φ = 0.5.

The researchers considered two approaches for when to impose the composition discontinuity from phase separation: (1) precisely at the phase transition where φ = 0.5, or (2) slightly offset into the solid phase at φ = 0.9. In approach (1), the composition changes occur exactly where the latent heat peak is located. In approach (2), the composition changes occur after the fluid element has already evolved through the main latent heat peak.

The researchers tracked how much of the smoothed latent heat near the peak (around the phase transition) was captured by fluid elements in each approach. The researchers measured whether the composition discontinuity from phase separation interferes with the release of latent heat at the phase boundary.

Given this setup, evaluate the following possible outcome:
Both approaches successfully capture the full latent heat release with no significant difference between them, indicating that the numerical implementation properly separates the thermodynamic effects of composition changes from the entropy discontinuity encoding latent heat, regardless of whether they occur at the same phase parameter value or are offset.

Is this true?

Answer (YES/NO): NO